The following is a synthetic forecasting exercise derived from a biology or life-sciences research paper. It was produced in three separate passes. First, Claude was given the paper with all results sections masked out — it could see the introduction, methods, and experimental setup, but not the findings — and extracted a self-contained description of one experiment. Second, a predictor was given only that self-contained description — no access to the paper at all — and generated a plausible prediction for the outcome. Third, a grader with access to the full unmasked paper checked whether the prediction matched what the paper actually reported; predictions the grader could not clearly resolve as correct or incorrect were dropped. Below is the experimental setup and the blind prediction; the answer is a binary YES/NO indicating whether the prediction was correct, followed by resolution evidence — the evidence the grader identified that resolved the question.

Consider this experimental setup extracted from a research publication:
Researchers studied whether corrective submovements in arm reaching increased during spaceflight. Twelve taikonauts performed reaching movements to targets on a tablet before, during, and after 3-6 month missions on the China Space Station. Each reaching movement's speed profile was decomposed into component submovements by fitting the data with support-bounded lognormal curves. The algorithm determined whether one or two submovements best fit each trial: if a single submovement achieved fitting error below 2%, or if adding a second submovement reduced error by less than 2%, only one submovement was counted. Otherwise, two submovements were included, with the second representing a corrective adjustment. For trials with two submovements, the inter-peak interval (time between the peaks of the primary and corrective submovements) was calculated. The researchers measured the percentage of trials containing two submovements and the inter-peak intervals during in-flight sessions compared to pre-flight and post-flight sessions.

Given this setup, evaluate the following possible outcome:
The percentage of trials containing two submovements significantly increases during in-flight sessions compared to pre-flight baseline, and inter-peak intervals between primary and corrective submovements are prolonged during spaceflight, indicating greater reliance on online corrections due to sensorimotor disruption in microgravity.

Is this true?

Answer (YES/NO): YES